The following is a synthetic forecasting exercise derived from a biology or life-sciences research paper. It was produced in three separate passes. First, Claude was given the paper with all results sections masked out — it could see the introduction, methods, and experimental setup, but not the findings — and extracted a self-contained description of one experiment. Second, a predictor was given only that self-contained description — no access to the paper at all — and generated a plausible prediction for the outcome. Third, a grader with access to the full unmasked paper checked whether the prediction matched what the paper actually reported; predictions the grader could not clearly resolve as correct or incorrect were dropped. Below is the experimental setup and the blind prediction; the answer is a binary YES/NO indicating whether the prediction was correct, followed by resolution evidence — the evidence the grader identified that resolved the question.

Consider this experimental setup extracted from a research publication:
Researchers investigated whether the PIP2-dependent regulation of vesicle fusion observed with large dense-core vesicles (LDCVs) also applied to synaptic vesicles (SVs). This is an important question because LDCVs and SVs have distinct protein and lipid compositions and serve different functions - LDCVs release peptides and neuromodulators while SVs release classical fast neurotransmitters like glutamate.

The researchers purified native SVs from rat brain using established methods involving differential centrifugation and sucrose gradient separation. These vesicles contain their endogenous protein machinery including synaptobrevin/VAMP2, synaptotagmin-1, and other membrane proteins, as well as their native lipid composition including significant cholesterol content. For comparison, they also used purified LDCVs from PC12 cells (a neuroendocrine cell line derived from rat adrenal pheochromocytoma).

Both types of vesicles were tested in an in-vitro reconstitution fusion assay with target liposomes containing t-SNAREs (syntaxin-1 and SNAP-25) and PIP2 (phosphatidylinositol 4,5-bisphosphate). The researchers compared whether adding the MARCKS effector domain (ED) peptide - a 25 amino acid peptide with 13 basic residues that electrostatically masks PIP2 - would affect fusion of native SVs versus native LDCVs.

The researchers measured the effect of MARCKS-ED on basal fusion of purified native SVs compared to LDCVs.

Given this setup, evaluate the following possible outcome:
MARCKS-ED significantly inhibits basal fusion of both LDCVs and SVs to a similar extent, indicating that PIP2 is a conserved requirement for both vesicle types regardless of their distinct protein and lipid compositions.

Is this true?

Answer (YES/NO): YES